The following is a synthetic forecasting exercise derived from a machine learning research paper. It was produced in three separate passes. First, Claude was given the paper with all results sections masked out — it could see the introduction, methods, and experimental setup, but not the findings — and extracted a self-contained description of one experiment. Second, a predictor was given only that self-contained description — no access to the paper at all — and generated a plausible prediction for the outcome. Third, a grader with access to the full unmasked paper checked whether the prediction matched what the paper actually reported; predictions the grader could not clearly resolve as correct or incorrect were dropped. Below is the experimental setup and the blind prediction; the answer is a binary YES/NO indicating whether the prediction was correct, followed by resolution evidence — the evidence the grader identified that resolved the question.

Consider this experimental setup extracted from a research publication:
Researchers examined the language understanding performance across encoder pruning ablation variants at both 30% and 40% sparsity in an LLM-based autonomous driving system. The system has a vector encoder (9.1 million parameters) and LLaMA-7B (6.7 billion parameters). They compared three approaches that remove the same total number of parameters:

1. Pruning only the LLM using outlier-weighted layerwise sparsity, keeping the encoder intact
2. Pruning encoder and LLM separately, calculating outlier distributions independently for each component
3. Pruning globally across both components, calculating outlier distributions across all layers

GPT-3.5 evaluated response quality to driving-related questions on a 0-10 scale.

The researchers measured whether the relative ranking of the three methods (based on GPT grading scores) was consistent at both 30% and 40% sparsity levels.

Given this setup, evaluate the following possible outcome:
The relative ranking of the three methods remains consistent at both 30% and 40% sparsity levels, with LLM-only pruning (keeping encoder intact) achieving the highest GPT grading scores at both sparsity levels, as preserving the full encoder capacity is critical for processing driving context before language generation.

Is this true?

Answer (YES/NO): YES